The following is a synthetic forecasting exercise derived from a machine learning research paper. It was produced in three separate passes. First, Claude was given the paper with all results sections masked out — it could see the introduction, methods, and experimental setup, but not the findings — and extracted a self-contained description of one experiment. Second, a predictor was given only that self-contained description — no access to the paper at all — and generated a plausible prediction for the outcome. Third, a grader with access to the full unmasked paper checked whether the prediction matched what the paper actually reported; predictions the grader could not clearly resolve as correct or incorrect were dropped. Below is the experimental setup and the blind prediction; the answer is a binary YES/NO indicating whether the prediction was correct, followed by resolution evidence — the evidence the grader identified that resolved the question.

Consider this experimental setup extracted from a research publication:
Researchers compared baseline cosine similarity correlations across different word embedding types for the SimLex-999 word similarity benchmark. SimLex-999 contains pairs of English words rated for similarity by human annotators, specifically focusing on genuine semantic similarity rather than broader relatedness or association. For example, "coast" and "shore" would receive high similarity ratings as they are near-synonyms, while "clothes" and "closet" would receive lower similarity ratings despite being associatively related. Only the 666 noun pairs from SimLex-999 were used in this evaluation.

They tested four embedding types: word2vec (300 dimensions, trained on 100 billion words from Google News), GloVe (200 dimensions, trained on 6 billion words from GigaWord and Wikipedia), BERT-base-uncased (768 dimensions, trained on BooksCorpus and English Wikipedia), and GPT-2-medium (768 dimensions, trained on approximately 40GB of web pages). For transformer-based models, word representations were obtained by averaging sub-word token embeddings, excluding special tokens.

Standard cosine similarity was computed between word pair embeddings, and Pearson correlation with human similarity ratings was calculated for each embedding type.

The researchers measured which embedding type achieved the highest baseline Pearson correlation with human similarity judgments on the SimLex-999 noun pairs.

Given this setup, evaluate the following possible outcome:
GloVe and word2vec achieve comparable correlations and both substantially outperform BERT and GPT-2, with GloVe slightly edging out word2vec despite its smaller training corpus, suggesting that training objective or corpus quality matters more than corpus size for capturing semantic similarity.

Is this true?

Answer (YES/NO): NO